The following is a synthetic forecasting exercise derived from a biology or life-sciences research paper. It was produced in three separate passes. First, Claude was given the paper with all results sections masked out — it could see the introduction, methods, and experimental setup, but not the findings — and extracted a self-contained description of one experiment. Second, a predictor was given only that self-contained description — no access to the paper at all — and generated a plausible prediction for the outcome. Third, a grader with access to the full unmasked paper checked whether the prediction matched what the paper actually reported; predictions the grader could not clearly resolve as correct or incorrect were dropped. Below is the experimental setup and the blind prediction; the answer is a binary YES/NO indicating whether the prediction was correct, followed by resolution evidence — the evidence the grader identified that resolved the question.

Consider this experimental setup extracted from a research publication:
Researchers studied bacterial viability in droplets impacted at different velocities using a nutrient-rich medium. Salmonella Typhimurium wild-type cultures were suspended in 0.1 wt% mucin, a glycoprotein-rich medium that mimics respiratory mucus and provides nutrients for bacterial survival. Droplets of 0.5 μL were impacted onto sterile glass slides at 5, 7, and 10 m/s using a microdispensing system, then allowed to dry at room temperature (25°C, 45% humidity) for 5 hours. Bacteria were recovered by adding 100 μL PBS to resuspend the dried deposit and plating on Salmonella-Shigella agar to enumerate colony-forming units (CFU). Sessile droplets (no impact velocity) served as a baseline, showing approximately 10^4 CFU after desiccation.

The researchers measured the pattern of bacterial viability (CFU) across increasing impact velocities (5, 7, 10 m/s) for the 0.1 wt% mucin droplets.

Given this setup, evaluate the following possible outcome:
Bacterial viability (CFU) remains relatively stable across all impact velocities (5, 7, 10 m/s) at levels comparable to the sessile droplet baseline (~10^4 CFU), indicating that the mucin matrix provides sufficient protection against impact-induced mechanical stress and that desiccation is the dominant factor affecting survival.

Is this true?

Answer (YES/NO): NO